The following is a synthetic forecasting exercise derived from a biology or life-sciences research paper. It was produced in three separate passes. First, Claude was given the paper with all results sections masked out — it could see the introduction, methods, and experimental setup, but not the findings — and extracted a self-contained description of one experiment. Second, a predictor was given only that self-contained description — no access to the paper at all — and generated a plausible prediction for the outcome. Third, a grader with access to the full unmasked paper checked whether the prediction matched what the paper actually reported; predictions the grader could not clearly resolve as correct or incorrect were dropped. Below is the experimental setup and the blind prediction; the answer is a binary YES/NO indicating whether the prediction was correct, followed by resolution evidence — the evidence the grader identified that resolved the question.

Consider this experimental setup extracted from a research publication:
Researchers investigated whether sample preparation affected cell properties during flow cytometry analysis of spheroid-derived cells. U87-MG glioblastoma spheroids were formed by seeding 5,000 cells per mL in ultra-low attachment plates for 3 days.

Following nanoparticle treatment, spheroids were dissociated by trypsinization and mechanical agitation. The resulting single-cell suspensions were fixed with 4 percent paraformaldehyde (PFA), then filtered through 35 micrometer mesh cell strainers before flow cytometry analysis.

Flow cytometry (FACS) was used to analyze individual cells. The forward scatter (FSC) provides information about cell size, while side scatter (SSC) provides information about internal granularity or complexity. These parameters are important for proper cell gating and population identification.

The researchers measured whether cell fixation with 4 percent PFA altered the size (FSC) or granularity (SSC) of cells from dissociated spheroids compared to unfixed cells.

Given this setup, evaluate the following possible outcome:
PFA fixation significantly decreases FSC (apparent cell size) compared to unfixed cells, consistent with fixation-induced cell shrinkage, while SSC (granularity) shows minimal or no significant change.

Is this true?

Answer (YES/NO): NO